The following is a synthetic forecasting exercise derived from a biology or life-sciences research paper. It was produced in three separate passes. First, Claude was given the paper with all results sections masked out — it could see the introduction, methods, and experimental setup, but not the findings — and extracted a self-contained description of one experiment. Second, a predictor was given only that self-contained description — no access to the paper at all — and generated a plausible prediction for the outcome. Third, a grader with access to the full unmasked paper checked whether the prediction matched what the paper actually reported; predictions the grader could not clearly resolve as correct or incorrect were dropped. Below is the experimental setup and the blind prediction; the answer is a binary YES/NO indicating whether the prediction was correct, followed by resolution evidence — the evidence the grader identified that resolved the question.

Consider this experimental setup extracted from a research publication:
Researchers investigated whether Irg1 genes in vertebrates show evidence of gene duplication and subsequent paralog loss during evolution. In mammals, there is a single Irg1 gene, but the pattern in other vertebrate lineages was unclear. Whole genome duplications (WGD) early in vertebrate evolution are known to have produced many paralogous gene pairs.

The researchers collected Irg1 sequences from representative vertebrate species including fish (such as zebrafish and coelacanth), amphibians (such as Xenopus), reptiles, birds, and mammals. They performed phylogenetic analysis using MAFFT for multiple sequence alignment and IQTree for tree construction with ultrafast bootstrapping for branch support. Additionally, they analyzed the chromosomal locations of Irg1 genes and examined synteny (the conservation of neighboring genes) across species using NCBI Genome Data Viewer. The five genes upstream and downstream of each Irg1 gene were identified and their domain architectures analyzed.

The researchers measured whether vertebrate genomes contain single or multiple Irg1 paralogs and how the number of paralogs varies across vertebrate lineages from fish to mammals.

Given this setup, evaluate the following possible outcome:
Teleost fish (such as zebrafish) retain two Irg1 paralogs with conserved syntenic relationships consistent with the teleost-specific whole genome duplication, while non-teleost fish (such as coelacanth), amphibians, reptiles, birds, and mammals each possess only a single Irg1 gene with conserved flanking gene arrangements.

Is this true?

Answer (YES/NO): NO